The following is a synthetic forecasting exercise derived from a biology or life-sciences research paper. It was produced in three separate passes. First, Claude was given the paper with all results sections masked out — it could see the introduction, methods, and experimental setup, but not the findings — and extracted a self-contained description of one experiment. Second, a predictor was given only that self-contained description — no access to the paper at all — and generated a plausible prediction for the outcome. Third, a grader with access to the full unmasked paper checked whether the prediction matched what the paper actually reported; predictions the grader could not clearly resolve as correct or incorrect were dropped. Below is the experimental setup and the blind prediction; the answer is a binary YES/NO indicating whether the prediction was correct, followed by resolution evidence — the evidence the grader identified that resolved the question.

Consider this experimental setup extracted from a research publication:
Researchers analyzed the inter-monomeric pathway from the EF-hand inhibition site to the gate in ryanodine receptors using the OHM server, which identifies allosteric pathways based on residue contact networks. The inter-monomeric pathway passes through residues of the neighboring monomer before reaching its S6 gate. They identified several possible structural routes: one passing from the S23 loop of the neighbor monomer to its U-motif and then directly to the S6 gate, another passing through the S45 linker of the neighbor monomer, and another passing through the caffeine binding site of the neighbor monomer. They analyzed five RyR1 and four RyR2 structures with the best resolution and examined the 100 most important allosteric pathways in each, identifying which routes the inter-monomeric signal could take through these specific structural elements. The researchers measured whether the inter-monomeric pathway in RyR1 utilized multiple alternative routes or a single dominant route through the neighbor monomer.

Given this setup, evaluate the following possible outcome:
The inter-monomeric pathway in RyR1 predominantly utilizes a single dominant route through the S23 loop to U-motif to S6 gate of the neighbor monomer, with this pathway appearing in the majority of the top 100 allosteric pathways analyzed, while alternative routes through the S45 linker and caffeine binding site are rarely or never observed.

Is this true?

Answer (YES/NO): NO